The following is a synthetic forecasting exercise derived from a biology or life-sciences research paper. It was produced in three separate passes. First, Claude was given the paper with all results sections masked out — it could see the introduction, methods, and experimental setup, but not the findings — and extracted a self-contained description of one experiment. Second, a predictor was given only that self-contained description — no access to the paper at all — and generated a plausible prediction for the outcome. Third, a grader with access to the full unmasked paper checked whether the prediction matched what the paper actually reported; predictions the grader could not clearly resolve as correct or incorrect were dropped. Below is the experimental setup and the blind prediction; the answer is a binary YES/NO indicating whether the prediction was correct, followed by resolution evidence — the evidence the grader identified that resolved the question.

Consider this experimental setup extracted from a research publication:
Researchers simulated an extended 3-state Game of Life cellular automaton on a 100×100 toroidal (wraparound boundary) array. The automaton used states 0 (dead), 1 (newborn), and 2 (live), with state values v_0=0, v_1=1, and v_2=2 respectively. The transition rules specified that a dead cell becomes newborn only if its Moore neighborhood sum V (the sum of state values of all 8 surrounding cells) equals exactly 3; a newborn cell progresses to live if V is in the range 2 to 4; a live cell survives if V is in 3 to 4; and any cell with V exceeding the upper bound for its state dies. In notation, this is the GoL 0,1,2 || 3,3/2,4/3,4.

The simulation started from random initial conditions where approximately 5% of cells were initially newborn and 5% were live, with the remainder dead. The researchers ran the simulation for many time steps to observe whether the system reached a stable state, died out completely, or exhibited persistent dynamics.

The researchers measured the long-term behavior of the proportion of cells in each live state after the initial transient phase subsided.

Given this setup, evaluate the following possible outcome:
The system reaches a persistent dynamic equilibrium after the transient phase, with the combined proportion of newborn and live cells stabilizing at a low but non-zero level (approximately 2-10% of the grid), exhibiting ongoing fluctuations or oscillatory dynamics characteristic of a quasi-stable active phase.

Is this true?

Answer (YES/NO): NO